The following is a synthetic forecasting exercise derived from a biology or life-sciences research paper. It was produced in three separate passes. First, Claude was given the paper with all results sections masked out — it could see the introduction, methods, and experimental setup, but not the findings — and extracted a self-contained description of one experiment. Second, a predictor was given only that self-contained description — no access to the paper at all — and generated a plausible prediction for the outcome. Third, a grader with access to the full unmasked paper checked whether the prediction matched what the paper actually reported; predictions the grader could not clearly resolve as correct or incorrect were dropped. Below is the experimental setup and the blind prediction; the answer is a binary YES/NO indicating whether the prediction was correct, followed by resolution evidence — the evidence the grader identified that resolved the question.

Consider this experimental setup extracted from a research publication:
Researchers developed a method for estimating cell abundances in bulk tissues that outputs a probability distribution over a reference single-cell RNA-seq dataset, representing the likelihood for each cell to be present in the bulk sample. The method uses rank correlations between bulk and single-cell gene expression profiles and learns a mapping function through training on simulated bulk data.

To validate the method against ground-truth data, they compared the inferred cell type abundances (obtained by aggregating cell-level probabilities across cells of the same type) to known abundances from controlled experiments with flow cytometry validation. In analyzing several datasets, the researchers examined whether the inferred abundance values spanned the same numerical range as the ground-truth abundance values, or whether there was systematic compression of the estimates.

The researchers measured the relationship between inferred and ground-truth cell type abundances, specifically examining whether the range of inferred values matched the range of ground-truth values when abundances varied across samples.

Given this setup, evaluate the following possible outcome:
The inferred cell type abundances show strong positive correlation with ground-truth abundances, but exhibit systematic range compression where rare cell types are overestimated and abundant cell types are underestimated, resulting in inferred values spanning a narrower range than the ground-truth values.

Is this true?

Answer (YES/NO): YES